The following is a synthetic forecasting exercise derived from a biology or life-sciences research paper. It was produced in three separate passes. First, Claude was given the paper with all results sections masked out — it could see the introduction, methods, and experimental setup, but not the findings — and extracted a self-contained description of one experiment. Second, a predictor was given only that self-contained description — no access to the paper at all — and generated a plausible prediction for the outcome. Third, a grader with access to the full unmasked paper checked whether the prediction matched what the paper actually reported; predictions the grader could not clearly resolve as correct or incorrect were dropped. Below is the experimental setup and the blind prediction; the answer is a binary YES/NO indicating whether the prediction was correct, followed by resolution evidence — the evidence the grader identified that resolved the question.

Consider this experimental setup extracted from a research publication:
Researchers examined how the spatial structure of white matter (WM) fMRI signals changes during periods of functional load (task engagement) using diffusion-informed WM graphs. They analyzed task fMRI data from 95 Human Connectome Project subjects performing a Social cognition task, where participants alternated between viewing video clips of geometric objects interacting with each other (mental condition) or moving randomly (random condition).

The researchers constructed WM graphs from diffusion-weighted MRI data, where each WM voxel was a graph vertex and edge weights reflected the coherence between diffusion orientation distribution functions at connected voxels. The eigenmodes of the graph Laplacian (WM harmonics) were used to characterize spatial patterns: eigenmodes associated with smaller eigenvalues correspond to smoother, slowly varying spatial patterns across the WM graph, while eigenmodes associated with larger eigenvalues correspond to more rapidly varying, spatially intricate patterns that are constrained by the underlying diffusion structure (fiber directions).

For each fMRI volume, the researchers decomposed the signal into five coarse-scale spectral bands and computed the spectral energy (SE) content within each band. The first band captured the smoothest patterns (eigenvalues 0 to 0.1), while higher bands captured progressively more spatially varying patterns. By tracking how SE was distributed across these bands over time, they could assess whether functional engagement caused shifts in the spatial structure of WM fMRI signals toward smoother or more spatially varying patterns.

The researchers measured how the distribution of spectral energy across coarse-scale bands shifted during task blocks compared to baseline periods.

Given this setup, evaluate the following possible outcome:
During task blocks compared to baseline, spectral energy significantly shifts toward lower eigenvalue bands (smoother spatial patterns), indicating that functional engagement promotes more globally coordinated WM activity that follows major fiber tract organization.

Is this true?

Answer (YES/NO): NO